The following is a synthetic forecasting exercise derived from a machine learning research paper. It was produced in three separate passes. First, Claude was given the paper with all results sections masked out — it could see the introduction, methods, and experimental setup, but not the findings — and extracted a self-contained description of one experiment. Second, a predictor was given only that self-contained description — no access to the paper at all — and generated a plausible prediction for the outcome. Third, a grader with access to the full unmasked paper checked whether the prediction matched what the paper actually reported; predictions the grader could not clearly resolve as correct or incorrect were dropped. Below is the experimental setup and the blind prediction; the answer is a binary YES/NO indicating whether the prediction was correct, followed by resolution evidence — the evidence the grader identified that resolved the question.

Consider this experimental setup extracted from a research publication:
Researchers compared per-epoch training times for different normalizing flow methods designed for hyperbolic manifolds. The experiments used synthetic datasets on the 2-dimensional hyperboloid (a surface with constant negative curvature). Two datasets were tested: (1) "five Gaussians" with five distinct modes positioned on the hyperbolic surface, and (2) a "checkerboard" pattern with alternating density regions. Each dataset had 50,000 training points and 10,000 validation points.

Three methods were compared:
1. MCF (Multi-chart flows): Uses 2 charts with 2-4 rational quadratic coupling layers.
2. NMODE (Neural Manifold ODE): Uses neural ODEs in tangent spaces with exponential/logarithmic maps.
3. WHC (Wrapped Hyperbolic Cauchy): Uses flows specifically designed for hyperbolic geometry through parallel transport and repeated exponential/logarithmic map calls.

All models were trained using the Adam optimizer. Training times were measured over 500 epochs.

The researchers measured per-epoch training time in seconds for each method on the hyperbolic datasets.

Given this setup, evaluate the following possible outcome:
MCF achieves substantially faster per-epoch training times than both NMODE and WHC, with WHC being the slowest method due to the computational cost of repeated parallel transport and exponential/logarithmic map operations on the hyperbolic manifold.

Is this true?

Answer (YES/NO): NO